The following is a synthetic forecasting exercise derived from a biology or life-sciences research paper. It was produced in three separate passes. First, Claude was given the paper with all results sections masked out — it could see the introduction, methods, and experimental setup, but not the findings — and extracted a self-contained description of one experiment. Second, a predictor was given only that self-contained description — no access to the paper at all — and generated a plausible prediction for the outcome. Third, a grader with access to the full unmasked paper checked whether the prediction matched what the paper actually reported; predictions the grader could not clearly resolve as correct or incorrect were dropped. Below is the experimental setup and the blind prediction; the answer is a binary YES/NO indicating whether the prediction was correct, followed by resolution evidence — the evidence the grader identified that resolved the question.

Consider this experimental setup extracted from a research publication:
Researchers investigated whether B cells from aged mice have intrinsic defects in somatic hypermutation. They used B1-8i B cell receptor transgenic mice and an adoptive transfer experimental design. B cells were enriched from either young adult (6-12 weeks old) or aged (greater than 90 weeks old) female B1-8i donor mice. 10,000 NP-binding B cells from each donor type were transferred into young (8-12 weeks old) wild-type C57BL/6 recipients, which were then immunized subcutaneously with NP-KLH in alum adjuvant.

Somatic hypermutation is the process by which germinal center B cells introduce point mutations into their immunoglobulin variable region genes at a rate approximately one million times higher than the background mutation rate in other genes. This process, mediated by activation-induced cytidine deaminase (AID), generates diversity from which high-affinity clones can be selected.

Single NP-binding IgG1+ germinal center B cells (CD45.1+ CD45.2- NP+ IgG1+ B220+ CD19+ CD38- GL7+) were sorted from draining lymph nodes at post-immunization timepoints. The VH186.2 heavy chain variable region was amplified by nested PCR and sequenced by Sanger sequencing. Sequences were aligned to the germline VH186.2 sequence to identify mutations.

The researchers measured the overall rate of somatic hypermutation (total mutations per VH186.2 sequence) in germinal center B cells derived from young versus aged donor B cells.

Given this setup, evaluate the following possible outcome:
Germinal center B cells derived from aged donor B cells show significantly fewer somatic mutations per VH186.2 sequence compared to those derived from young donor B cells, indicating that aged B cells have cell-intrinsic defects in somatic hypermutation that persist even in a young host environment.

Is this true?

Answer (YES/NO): NO